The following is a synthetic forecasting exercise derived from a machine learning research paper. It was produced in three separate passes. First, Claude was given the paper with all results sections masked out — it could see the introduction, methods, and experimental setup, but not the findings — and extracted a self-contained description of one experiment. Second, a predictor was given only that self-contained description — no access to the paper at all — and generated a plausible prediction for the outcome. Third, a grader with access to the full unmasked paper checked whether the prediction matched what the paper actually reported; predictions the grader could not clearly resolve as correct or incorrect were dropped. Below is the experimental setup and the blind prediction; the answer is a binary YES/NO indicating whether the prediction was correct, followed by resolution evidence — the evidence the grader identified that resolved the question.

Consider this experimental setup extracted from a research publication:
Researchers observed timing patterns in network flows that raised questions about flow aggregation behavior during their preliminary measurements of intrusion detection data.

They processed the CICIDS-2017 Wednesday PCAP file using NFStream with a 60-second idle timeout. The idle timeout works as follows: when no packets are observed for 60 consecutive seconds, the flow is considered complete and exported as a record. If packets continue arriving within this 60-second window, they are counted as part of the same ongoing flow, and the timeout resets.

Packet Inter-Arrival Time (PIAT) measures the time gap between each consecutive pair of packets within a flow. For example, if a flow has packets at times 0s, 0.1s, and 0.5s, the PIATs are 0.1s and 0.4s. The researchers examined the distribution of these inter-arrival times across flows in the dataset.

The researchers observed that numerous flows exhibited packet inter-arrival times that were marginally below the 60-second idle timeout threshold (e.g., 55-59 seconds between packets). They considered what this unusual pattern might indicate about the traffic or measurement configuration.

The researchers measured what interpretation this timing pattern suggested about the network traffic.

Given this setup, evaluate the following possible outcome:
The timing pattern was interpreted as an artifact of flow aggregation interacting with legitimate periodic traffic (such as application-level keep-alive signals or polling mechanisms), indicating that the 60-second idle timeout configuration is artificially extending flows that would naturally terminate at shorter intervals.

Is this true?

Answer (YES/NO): NO